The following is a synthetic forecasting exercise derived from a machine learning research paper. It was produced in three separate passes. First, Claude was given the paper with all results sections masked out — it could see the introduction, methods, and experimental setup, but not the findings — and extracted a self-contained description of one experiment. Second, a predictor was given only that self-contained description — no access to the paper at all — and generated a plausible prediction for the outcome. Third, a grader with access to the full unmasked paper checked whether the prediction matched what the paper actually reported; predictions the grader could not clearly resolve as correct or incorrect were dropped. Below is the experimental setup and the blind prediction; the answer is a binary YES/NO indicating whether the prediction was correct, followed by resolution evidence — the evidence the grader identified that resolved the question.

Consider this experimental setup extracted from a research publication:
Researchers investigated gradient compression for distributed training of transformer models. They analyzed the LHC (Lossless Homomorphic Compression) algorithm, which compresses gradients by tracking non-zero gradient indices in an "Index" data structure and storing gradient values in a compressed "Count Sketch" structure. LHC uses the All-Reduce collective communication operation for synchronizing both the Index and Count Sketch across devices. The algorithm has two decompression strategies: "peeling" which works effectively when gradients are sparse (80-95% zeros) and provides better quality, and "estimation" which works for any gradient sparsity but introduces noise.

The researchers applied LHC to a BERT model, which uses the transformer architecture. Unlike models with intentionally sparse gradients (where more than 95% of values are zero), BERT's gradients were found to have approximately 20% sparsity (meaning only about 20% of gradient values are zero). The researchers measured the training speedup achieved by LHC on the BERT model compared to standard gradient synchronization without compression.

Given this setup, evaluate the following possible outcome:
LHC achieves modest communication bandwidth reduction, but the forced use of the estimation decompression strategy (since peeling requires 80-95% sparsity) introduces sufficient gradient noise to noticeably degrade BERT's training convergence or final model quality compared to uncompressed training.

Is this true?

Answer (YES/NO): YES